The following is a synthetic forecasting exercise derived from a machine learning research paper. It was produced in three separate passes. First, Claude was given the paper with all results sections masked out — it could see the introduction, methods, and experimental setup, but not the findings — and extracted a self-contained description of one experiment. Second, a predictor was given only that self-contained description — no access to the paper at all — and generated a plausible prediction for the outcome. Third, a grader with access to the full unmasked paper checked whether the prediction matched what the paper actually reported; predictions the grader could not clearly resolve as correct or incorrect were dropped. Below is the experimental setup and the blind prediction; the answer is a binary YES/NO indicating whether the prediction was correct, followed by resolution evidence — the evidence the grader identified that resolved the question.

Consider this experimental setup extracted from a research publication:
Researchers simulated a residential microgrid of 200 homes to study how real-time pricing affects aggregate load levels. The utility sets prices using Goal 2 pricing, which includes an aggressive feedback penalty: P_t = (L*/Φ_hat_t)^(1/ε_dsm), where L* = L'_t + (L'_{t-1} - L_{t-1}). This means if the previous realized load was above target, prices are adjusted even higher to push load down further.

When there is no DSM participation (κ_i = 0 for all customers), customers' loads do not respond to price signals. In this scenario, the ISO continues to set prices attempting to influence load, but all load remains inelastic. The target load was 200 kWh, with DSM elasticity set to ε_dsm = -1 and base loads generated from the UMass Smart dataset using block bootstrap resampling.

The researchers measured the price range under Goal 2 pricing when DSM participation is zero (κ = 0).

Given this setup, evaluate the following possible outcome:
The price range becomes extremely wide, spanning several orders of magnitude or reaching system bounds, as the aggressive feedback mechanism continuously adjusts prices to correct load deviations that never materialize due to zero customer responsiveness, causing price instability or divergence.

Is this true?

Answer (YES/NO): NO